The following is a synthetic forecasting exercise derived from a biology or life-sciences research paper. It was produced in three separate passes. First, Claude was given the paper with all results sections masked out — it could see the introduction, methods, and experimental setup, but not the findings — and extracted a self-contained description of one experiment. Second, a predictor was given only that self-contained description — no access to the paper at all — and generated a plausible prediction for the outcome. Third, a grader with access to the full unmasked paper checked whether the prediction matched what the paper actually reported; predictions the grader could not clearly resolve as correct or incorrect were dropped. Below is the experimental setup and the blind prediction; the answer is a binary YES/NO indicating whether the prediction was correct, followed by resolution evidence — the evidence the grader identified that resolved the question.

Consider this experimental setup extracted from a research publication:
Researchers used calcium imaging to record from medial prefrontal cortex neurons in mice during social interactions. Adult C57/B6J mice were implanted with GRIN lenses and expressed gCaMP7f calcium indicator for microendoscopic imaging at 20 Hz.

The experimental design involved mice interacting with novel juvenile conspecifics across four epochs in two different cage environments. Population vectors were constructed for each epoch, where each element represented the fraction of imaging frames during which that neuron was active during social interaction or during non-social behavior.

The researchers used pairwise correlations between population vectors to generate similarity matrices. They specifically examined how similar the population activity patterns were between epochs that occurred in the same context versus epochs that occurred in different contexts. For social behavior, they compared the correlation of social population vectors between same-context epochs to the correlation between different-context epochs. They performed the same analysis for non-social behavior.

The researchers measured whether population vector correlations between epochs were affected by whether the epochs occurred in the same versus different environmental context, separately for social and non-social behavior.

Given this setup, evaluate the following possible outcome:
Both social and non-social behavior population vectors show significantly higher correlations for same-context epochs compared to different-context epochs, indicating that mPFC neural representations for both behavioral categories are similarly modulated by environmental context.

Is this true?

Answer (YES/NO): YES